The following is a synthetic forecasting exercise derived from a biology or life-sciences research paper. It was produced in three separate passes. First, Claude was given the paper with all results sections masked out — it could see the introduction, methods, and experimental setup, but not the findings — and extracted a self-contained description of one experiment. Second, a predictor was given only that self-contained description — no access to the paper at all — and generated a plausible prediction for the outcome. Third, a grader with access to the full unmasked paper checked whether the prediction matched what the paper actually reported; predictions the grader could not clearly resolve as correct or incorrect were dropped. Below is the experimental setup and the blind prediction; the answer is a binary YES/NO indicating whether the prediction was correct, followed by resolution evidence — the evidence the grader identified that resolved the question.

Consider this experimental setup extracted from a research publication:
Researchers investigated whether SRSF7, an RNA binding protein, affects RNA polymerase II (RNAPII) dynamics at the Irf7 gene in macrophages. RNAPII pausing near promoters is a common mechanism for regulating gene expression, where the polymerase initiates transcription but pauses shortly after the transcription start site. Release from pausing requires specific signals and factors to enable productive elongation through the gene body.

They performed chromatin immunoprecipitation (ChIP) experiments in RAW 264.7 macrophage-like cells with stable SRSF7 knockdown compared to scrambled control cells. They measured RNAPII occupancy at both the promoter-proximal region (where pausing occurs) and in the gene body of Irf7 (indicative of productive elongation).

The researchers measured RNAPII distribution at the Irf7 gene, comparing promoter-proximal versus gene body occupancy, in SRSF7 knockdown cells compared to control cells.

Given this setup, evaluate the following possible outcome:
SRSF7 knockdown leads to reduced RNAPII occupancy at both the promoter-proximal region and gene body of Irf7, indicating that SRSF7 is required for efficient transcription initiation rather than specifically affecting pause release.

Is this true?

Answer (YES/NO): NO